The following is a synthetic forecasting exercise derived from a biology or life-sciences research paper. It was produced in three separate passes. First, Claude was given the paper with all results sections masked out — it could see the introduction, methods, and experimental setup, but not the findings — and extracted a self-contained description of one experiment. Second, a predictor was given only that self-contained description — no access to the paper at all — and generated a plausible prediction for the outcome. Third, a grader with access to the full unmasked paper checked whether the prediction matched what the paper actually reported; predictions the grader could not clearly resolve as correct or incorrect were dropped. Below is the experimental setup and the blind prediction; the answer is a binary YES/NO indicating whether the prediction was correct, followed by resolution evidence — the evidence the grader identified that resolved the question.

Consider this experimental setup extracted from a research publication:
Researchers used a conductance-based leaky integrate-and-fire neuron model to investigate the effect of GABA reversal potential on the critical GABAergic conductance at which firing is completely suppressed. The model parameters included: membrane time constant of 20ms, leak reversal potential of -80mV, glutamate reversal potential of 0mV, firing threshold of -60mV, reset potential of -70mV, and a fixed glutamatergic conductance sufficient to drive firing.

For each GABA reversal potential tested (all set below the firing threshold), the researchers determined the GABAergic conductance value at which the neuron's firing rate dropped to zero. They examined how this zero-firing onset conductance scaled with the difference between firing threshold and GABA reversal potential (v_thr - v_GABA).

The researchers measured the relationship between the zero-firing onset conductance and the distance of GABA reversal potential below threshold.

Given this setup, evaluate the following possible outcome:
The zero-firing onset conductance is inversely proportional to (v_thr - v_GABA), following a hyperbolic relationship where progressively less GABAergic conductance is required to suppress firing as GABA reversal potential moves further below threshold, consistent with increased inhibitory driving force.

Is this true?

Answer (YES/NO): YES